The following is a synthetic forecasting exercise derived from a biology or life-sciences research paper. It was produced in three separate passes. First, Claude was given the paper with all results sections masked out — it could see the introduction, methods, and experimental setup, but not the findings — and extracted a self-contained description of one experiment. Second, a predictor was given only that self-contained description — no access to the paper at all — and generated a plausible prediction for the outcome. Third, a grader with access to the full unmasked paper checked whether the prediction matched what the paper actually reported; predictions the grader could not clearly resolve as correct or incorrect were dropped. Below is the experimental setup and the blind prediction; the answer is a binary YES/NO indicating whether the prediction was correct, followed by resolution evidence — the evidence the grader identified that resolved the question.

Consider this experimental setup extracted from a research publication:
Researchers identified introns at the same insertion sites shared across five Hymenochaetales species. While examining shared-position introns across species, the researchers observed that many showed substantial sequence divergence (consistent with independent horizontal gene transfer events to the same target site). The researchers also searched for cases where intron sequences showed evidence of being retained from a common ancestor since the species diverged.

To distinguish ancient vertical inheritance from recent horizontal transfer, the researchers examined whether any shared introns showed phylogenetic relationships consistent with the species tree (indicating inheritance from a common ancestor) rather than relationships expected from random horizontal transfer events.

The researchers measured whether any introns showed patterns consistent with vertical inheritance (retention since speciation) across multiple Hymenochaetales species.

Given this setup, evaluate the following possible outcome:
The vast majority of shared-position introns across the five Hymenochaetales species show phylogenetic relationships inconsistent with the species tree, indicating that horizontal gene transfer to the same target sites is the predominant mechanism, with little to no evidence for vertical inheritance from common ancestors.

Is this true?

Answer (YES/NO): NO